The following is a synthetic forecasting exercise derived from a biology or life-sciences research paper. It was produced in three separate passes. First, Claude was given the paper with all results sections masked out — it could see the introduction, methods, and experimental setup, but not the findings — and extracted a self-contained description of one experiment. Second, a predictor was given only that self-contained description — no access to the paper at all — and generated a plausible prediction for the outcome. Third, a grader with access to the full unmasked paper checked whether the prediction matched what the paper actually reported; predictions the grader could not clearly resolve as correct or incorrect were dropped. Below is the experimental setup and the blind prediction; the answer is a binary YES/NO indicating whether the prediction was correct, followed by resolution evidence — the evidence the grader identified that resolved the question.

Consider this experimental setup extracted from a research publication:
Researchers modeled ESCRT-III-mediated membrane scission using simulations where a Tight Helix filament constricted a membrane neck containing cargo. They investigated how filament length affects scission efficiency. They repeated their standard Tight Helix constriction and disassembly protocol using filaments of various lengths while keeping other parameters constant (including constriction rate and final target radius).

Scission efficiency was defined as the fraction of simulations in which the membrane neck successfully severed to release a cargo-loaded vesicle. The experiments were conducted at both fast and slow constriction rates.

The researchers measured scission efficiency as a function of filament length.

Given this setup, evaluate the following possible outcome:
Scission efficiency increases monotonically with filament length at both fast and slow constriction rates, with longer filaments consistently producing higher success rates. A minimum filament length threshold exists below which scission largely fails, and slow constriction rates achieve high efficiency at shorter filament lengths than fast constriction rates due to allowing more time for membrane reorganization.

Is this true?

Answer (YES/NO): NO